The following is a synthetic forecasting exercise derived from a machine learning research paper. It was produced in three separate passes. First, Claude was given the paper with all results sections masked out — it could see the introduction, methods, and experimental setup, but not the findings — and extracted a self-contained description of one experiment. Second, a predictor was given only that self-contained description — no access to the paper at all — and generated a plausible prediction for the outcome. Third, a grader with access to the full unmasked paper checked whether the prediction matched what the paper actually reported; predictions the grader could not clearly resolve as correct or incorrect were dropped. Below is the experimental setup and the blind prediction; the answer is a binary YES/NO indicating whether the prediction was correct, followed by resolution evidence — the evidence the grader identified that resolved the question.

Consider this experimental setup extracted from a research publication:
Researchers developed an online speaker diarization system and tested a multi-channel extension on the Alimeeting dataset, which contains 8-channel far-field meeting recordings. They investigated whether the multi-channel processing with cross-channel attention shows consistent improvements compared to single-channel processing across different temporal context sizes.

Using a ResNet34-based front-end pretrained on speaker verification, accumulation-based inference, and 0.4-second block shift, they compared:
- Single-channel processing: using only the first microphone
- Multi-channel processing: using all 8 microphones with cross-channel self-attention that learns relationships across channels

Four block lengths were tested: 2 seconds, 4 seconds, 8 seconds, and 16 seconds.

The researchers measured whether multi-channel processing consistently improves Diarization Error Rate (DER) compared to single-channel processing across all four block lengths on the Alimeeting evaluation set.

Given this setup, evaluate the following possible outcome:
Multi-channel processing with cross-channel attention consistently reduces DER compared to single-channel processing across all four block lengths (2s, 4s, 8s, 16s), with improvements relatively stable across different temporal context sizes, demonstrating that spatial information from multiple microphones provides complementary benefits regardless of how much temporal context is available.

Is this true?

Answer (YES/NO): NO